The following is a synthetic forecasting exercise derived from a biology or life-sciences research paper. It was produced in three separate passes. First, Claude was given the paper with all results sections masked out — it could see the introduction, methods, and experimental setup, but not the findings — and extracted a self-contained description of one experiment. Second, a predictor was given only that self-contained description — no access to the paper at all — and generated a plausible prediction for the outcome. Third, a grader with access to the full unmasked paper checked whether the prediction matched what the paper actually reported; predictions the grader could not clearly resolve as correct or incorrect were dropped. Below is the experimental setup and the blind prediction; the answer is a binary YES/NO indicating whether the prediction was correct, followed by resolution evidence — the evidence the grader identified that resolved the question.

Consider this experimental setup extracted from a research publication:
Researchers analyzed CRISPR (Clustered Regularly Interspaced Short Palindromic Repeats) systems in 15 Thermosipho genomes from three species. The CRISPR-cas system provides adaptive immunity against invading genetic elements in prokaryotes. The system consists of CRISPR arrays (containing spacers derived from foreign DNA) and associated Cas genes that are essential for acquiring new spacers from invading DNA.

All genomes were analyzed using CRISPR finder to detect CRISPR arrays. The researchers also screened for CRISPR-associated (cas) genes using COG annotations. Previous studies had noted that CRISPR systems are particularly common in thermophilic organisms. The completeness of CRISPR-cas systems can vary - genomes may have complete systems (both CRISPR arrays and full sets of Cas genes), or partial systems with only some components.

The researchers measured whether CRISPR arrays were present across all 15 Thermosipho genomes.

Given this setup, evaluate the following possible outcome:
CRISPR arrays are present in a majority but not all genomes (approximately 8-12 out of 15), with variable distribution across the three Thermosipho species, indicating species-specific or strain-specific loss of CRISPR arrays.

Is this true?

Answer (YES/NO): NO